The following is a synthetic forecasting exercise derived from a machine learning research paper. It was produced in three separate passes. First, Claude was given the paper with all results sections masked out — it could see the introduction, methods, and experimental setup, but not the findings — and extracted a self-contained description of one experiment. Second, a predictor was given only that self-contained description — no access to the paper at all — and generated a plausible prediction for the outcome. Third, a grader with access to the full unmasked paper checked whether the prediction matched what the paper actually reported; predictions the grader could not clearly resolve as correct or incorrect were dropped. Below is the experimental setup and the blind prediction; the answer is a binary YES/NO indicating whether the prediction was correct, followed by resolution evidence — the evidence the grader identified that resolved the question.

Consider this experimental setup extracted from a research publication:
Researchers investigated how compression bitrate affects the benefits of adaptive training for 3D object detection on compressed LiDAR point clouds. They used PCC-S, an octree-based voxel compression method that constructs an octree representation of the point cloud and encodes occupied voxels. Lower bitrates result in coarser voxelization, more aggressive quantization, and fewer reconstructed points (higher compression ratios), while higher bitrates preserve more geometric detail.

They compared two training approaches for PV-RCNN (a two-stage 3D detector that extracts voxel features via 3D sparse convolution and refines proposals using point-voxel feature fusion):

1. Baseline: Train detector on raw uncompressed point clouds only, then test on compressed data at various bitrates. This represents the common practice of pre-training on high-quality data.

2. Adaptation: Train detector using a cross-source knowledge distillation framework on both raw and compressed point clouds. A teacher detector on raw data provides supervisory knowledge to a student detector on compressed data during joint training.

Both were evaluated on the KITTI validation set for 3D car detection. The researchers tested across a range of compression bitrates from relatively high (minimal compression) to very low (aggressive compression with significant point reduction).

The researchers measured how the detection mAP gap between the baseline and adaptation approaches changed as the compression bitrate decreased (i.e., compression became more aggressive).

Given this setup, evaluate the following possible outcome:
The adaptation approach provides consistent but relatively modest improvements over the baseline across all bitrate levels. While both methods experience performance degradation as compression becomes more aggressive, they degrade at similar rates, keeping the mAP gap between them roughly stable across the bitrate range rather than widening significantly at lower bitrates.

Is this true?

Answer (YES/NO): YES